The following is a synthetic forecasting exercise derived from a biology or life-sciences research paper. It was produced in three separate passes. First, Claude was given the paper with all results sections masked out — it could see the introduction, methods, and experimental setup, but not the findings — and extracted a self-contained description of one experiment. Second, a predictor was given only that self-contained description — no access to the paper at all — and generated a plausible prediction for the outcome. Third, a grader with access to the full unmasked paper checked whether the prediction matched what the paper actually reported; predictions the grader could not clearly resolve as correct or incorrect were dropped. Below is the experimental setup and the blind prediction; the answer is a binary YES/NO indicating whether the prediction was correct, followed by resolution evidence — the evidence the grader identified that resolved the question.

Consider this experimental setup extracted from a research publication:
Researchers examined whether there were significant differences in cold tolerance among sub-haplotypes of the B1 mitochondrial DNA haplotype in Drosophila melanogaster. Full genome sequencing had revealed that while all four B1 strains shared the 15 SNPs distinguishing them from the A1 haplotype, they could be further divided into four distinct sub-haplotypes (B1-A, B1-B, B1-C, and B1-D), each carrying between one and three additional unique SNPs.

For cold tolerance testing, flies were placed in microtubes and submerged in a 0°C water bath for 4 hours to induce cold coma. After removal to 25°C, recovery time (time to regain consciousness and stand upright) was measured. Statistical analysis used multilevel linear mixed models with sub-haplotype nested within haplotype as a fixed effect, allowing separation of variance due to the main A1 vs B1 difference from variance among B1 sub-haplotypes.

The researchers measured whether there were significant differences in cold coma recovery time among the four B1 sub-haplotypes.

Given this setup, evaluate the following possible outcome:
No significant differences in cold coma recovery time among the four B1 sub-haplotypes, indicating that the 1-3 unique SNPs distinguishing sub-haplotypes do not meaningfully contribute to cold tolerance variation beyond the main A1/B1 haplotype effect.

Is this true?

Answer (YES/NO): YES